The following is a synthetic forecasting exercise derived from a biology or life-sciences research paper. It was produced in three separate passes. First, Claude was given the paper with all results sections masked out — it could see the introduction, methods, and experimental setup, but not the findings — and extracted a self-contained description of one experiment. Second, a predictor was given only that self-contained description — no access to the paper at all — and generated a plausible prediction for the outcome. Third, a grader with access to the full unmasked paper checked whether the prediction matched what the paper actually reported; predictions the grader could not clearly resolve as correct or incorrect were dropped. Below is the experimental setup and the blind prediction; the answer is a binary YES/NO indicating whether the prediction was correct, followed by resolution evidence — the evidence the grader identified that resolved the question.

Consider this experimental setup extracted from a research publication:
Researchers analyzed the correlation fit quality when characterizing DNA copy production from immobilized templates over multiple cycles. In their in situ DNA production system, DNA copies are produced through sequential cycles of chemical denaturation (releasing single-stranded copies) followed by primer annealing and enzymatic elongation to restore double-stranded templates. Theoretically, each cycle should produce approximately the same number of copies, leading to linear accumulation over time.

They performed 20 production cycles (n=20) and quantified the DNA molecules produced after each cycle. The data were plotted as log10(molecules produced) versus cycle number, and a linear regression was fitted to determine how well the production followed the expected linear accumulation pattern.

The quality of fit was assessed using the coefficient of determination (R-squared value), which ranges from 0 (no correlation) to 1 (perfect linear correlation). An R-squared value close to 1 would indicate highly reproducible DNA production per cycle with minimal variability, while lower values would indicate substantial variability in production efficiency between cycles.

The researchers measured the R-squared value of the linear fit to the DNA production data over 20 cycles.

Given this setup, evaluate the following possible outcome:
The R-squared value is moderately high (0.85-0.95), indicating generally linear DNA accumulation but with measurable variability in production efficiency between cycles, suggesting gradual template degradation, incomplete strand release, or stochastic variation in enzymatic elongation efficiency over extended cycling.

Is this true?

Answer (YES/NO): NO